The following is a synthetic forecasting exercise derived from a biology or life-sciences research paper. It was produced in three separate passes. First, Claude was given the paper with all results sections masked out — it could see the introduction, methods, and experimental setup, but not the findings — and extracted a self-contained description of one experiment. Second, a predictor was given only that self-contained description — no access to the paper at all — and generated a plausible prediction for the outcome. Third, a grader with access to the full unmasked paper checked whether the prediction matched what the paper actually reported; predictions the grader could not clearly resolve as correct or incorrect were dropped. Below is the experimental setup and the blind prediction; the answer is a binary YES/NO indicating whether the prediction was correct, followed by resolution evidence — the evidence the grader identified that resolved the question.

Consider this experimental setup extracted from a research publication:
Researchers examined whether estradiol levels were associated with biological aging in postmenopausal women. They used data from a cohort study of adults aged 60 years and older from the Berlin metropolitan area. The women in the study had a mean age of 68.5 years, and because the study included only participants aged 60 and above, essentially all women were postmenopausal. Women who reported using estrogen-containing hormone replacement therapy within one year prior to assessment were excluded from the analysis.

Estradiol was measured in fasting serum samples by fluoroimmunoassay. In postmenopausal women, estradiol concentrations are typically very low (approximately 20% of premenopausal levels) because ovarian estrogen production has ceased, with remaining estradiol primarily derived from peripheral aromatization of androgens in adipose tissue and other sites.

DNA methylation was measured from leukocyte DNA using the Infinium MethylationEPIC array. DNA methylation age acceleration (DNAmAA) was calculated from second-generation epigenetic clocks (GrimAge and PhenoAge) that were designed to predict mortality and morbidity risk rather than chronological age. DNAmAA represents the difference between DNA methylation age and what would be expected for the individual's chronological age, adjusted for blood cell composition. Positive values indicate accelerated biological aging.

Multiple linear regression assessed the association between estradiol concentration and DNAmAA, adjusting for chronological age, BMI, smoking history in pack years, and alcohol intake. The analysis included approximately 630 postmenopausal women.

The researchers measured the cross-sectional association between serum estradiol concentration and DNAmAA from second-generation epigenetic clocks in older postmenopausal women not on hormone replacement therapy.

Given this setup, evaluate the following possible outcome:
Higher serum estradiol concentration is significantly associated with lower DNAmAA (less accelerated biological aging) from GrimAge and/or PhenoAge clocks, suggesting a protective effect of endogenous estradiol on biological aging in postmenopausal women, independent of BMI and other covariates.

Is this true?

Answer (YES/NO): NO